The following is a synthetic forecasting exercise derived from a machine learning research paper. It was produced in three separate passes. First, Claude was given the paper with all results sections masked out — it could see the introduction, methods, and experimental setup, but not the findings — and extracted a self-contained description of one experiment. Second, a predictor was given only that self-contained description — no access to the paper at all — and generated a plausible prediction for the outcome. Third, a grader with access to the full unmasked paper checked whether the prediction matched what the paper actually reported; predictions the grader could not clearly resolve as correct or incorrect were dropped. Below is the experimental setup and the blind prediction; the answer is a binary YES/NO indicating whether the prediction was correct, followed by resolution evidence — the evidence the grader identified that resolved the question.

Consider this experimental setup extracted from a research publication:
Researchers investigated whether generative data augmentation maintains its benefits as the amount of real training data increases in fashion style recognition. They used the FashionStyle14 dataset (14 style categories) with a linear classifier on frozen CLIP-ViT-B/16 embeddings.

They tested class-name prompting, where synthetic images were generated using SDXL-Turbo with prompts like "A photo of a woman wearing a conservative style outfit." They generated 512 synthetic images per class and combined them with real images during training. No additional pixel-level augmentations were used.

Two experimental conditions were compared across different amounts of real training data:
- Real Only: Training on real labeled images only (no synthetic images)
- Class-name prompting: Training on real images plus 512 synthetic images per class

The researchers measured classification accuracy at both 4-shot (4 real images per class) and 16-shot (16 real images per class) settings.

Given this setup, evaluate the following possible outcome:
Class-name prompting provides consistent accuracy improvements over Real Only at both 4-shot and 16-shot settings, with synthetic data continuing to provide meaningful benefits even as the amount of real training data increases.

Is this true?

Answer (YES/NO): NO